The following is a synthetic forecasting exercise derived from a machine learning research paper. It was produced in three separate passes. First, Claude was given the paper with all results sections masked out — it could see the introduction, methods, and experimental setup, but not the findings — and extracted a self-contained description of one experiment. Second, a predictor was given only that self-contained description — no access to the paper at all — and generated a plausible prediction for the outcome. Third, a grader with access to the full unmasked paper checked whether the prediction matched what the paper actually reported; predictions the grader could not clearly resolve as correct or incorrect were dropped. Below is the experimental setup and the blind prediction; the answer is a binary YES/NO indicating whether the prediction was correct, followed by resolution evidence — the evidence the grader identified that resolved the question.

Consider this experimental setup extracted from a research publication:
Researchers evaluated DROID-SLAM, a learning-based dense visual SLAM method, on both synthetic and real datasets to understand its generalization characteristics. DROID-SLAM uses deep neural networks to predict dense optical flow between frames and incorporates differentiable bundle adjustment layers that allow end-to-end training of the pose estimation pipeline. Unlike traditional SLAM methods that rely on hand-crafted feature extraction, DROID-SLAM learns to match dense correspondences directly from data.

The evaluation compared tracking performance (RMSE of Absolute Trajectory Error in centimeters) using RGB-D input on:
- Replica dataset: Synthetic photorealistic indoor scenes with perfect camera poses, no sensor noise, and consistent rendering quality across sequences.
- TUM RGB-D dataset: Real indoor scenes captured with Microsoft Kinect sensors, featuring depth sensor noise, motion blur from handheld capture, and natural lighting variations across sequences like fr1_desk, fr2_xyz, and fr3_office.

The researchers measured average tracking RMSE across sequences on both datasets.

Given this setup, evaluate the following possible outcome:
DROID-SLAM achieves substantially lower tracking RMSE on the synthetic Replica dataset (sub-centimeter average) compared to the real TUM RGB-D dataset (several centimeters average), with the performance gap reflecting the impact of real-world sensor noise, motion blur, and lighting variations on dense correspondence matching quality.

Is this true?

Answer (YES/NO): NO